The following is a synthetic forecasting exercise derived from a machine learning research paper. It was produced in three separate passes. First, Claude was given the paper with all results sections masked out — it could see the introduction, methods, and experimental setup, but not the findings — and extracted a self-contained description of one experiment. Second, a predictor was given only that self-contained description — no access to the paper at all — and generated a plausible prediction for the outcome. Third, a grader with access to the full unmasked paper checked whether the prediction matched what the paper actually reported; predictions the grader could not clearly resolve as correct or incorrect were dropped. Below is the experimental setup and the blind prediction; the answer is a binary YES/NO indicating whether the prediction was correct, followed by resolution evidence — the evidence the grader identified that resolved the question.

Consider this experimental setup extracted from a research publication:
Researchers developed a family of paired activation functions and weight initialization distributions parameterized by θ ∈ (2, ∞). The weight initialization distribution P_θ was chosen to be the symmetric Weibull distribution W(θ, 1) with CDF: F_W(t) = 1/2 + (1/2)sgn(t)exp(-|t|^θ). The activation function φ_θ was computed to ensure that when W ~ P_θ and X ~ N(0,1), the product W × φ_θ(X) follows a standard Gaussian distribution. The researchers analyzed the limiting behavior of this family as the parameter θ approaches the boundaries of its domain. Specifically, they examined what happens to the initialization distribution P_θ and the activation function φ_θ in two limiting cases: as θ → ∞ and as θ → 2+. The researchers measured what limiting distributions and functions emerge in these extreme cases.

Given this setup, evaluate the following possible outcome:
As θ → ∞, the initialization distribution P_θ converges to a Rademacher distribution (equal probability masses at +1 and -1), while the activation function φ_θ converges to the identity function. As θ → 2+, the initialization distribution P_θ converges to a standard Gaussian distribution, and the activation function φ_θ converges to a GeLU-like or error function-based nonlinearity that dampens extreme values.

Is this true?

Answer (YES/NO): NO